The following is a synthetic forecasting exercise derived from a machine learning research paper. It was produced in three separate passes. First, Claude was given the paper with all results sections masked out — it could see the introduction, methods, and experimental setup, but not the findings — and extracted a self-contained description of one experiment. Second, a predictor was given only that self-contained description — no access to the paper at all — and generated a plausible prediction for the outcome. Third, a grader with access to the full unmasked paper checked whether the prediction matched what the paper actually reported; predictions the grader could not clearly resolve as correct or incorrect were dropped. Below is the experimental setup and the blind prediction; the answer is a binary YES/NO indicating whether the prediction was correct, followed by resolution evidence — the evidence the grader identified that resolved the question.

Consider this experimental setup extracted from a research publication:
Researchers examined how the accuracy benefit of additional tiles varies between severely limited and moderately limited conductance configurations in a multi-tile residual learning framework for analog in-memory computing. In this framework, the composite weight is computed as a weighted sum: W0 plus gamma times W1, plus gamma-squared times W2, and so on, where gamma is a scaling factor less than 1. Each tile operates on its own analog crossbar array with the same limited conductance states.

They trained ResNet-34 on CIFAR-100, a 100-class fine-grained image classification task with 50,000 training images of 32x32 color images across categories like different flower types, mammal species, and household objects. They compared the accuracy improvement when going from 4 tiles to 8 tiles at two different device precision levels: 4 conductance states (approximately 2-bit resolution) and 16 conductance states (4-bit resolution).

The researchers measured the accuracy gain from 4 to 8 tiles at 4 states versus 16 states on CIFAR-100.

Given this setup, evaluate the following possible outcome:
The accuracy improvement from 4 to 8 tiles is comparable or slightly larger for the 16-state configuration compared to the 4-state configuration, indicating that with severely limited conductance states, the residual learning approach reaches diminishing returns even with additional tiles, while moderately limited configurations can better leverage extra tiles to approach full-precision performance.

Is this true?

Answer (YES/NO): NO